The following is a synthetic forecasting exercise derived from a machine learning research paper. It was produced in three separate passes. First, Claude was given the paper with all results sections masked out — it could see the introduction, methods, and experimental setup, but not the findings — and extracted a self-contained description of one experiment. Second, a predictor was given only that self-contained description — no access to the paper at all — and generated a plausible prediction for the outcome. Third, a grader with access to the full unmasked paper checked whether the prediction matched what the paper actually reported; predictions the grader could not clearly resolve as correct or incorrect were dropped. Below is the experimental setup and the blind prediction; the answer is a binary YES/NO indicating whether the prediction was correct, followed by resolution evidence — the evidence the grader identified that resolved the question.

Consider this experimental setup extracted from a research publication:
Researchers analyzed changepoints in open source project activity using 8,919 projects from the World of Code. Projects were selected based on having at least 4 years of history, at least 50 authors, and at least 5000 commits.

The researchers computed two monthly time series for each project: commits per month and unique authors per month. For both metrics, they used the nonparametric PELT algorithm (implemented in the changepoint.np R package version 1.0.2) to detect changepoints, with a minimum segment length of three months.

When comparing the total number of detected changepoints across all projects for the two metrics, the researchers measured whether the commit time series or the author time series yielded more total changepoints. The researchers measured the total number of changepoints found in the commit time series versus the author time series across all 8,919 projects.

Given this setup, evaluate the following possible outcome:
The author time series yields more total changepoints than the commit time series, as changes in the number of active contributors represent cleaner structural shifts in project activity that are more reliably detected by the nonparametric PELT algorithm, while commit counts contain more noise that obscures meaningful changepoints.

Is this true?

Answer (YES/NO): NO